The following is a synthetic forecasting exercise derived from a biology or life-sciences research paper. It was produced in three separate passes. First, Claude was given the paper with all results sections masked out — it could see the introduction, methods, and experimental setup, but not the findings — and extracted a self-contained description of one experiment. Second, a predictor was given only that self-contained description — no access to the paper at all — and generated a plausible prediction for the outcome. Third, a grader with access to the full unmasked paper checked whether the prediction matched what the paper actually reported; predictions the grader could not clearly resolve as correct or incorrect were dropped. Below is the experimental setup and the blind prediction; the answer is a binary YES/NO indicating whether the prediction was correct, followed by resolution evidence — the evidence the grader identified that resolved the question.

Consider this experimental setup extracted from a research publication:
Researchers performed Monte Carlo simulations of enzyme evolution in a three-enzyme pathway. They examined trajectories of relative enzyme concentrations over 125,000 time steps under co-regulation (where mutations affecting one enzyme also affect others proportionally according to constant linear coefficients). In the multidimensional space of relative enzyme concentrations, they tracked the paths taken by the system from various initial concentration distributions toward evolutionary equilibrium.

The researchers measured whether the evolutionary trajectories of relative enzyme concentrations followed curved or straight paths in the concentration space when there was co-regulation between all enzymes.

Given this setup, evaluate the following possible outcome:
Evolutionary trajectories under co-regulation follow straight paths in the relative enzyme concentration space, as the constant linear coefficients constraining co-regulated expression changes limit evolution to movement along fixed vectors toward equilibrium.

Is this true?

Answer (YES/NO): YES